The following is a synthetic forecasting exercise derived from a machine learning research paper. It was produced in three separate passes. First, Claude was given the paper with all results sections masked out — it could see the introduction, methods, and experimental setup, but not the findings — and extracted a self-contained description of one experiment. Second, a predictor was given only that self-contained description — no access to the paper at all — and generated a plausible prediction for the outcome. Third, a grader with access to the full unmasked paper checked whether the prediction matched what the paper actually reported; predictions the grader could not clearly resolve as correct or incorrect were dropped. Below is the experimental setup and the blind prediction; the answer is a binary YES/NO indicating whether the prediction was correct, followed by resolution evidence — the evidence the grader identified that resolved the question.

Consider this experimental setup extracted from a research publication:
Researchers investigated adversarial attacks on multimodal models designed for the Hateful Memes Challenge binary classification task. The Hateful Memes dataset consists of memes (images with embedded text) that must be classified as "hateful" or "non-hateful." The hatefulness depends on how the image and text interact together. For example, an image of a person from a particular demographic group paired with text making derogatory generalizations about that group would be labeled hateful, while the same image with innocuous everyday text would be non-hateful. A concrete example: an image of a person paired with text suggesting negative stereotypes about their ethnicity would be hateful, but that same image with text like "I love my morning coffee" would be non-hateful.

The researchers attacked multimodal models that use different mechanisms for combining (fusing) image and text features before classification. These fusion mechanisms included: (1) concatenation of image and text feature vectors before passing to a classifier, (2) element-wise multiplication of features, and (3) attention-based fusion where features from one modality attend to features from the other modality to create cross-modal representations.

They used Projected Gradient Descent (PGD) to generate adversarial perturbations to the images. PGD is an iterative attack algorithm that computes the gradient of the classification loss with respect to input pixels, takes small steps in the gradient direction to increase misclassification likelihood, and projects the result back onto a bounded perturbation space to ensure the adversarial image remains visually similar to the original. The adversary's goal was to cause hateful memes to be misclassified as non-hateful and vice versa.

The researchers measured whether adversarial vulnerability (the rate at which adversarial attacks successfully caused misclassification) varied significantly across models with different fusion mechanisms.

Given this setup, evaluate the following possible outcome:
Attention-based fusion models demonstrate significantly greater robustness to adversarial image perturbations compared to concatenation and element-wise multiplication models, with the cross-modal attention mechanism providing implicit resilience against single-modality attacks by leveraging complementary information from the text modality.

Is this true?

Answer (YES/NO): NO